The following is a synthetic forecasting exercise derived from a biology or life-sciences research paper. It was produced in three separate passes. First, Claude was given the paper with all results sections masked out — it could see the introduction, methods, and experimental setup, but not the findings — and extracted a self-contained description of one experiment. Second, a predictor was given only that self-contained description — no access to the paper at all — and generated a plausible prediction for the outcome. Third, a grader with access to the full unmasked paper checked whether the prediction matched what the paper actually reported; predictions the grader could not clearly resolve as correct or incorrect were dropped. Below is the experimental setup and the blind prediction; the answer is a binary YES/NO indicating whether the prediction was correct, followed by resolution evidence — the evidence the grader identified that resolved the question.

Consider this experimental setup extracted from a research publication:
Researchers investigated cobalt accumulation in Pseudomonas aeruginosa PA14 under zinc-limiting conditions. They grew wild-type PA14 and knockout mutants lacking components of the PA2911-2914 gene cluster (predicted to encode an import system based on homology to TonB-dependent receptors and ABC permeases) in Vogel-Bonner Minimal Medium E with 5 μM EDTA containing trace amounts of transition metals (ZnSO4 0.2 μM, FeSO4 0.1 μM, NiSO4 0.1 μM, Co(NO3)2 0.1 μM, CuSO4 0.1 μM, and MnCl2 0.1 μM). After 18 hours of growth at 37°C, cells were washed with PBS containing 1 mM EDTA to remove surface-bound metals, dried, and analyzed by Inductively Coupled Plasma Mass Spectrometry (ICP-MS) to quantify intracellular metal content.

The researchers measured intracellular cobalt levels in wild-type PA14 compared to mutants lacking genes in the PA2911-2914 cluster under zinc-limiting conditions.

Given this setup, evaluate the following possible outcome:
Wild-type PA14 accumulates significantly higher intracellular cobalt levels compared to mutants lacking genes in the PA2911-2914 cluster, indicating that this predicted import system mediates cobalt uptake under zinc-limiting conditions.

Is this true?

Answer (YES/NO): YES